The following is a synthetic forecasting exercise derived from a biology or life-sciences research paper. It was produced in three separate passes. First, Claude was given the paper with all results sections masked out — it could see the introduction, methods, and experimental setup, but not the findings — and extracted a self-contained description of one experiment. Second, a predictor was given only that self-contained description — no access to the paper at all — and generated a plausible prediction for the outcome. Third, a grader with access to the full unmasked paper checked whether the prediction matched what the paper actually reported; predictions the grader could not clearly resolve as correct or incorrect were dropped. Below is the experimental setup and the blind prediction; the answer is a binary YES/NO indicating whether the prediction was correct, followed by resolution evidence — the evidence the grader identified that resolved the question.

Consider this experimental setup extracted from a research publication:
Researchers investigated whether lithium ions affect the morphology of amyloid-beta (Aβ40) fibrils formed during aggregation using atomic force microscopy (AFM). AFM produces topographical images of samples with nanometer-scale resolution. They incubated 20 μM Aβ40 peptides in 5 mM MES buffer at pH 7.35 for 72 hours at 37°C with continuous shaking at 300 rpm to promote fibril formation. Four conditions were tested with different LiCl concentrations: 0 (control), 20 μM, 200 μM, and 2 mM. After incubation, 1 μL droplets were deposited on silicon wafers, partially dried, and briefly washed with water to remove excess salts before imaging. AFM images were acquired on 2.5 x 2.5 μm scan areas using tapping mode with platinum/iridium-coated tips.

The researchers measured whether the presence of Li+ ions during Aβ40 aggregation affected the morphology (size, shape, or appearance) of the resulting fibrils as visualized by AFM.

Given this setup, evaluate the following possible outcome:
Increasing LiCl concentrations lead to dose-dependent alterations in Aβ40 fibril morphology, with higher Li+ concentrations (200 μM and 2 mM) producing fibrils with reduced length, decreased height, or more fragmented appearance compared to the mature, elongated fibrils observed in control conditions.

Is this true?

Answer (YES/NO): NO